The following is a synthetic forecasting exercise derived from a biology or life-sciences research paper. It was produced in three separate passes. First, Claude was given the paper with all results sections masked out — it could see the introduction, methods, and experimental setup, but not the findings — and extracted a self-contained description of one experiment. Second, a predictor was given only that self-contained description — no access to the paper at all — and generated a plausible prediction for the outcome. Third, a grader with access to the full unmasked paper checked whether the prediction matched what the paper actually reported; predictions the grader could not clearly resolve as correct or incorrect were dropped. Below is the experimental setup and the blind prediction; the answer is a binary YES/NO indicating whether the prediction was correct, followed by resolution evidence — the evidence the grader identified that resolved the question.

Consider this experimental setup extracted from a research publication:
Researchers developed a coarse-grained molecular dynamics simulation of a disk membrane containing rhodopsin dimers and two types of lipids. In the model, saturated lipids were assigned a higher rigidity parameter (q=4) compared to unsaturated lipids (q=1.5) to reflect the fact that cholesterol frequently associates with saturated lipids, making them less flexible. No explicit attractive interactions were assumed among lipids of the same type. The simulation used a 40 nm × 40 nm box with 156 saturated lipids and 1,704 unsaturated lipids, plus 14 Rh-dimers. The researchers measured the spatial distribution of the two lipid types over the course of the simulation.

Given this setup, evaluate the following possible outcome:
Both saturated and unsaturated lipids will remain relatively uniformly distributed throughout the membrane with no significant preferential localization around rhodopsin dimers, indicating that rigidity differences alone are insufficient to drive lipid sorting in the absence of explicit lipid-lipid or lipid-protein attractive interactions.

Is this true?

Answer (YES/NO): NO